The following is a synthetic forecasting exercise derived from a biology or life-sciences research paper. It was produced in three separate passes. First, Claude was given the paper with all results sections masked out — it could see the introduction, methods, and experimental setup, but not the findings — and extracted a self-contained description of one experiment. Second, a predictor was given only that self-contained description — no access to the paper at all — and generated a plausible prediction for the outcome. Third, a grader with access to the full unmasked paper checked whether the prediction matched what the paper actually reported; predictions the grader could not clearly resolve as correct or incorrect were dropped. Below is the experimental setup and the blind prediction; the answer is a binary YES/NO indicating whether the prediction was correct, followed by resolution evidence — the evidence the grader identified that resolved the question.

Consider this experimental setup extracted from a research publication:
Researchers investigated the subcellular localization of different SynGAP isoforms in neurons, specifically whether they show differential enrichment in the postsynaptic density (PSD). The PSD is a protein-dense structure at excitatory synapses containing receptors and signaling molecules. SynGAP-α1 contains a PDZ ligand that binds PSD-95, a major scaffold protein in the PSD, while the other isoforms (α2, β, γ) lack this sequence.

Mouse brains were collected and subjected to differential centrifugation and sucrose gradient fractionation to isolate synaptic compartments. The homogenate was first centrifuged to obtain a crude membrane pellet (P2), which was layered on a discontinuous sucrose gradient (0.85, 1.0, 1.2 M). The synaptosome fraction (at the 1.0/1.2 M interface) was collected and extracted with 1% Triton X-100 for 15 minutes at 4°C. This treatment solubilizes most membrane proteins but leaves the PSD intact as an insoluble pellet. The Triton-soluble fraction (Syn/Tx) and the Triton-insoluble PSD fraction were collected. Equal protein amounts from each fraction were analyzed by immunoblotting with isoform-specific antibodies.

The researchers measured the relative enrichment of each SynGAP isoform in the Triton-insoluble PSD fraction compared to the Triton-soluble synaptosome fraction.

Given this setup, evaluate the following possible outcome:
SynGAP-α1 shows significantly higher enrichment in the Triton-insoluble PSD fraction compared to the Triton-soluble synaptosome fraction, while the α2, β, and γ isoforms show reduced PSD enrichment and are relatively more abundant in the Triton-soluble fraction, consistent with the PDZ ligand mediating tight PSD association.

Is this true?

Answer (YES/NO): NO